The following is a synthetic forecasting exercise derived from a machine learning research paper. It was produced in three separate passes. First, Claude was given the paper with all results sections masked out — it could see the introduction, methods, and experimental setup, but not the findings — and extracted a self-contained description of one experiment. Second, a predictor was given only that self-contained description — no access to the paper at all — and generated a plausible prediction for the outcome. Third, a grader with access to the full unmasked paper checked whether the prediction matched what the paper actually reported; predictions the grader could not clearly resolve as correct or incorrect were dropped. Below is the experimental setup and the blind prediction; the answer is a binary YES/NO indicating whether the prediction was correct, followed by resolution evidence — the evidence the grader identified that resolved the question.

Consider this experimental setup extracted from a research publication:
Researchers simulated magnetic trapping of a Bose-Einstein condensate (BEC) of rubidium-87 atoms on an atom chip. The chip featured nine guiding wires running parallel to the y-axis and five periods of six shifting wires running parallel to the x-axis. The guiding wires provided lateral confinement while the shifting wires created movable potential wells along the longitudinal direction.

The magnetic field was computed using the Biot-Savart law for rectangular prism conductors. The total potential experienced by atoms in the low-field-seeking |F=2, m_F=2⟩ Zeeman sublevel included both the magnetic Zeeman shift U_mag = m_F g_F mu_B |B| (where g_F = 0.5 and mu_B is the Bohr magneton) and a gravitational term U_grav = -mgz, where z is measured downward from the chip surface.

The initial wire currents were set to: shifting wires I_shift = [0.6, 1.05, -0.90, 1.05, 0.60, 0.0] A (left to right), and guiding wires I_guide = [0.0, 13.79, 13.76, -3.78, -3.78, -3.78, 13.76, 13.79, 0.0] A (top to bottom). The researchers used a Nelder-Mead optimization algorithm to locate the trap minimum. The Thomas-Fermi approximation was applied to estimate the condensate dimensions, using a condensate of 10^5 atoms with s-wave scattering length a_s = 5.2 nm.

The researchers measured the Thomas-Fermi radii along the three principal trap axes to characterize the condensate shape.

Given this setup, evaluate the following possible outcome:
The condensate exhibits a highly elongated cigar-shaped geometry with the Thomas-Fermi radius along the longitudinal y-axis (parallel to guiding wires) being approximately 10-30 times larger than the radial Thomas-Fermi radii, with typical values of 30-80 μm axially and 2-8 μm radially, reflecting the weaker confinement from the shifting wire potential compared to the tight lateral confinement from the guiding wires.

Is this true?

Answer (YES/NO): NO